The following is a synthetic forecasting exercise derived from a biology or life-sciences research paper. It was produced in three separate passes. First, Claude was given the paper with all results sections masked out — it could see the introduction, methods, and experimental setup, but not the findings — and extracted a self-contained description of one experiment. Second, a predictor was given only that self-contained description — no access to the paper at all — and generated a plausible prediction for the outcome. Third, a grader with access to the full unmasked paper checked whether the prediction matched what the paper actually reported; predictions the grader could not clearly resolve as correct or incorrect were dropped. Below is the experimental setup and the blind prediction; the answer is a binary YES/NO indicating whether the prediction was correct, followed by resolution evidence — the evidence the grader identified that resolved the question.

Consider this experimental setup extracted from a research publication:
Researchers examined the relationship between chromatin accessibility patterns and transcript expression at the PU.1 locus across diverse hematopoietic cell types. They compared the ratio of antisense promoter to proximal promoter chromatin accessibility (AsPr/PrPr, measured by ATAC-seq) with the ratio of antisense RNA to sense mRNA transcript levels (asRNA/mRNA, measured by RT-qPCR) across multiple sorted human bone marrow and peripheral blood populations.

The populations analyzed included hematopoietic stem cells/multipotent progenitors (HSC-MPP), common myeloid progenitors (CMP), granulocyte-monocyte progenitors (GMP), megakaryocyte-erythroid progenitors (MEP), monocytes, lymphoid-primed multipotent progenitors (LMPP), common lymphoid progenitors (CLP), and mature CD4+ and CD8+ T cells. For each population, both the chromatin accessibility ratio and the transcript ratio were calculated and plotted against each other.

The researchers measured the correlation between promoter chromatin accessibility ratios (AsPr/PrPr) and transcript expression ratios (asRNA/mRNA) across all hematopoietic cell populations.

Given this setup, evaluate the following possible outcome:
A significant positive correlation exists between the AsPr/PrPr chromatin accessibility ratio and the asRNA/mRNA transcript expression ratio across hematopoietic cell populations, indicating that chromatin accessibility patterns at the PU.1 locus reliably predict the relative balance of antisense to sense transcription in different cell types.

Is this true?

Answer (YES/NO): YES